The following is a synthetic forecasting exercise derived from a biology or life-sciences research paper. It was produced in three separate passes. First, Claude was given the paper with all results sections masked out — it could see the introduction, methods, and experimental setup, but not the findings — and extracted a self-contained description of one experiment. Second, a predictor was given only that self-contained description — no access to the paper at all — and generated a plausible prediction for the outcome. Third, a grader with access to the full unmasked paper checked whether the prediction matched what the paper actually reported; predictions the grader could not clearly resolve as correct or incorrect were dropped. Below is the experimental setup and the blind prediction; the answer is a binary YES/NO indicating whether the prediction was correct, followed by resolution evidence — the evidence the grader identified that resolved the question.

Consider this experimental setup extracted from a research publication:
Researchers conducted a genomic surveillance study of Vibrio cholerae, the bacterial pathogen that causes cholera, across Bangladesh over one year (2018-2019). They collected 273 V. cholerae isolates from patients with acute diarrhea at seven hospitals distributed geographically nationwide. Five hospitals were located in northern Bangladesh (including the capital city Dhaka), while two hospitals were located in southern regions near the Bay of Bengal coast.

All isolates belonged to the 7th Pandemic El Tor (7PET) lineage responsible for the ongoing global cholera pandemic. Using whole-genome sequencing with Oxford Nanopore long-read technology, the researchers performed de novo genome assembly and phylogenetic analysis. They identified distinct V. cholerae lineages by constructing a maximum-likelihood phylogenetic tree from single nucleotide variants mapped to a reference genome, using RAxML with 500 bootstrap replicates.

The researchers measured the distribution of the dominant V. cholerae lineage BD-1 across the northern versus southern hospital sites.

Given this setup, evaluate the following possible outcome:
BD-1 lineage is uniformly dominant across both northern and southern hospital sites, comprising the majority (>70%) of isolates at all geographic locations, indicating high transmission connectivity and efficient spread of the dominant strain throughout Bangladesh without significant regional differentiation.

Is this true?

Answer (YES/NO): NO